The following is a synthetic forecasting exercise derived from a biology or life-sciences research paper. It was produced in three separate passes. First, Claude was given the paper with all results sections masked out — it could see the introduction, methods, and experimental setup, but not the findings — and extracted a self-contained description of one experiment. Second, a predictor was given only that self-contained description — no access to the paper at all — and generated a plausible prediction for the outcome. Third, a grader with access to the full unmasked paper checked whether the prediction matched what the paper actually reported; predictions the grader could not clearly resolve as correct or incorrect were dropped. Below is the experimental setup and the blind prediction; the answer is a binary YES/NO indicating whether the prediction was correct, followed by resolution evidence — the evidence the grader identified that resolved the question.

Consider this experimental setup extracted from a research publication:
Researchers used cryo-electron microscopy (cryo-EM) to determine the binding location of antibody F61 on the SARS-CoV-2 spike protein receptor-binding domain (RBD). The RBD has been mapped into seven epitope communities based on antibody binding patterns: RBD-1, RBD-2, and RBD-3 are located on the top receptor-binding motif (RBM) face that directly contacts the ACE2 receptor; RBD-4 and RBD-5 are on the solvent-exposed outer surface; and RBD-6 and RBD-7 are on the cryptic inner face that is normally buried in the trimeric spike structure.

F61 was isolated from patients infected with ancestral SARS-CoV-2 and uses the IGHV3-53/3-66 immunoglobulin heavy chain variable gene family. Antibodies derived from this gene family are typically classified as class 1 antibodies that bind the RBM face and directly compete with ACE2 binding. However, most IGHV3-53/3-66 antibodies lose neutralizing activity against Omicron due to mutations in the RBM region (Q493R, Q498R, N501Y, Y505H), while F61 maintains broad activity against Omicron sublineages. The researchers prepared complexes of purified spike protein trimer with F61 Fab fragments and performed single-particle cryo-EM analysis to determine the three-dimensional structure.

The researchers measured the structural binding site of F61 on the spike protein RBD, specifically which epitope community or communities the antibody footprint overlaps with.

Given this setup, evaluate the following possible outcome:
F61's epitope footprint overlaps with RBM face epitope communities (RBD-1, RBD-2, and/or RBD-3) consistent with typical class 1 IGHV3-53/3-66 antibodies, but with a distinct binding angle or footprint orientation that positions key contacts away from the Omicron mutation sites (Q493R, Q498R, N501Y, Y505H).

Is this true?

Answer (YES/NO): NO